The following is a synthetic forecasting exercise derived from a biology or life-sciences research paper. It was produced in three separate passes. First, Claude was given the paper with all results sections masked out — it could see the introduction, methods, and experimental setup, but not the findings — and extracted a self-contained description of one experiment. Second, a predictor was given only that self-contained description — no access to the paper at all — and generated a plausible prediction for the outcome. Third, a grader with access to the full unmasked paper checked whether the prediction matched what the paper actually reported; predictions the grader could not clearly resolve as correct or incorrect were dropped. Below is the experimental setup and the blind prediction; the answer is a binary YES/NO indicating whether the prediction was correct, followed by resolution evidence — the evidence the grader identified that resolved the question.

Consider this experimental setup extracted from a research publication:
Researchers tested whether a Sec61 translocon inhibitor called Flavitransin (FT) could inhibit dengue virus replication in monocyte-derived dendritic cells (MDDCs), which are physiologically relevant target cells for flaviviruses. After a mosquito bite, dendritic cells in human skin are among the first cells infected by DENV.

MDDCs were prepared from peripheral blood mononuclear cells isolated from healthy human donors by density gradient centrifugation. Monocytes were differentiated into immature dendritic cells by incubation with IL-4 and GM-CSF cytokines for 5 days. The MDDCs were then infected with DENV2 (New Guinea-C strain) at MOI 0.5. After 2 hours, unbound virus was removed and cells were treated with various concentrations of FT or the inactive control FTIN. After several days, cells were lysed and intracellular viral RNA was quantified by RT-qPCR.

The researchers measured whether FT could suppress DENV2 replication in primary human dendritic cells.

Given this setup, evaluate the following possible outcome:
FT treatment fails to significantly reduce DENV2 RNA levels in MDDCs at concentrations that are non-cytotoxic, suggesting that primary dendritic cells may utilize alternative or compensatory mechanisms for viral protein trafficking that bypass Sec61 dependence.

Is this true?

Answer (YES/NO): NO